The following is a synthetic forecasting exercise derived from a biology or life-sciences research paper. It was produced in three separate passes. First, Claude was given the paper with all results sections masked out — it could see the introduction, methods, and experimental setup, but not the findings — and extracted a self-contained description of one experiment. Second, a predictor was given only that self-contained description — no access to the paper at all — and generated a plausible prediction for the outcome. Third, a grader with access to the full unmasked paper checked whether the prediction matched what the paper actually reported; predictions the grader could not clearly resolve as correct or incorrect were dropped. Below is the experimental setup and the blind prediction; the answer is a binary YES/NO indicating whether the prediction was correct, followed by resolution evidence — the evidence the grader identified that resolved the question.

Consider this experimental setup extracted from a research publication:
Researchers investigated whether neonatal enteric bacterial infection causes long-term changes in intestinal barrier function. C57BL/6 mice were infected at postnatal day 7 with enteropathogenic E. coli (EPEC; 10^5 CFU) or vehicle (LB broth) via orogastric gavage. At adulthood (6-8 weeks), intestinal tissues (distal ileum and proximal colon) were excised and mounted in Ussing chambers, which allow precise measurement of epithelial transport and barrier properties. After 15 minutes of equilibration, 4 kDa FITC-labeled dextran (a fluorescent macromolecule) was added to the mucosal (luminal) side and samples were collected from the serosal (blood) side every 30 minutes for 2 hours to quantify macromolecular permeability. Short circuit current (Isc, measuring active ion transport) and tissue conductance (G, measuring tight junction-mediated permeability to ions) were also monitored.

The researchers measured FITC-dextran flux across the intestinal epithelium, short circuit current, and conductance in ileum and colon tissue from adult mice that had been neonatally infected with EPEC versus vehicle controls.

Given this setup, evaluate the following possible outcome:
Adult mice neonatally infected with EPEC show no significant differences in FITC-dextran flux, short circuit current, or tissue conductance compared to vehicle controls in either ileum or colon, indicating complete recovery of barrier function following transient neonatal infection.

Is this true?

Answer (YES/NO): NO